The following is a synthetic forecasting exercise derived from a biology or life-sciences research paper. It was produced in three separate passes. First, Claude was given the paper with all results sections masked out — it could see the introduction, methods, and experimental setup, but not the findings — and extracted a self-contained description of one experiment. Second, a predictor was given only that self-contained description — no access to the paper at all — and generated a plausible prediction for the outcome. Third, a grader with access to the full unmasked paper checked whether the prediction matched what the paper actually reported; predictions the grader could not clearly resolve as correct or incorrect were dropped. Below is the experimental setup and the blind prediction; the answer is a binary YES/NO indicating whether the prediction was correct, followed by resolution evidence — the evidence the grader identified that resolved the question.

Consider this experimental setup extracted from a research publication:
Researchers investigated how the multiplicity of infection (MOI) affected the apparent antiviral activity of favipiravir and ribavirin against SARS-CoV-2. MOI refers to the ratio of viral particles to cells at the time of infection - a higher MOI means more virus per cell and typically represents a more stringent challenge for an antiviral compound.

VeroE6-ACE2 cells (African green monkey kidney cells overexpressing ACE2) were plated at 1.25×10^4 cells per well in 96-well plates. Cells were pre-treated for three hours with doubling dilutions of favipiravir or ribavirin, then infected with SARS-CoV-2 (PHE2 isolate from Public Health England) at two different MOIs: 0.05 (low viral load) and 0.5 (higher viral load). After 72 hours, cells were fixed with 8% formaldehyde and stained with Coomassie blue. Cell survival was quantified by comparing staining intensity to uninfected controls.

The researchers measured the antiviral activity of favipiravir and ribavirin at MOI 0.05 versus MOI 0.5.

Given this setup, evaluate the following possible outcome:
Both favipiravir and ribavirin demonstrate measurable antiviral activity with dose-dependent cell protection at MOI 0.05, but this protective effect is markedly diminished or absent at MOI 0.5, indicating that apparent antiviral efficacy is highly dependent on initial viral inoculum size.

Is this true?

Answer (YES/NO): YES